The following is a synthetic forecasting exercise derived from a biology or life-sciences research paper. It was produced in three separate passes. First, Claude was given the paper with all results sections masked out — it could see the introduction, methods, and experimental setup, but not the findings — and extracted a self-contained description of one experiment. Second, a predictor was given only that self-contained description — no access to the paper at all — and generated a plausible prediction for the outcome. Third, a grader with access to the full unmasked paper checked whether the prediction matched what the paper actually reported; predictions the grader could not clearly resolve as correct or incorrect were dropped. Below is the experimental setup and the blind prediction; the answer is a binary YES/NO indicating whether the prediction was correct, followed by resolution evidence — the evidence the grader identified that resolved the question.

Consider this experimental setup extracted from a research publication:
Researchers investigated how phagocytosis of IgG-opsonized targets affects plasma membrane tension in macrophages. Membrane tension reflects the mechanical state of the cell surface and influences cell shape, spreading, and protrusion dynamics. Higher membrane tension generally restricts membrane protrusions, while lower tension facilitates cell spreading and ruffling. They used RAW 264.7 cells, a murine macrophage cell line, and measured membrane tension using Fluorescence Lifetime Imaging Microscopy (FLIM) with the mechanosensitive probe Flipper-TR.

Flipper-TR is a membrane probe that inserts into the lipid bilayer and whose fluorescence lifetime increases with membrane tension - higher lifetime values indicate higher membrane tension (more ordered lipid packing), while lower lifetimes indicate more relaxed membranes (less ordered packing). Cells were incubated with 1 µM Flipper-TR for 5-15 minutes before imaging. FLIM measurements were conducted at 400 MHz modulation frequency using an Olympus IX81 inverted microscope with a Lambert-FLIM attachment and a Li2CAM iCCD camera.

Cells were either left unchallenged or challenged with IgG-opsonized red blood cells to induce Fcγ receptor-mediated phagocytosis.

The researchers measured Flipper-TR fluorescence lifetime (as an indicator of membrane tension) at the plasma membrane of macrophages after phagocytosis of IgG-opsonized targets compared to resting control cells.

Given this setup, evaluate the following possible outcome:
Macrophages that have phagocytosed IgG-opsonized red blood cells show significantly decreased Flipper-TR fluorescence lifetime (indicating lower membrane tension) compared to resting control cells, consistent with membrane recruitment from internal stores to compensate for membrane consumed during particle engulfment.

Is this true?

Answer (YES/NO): NO